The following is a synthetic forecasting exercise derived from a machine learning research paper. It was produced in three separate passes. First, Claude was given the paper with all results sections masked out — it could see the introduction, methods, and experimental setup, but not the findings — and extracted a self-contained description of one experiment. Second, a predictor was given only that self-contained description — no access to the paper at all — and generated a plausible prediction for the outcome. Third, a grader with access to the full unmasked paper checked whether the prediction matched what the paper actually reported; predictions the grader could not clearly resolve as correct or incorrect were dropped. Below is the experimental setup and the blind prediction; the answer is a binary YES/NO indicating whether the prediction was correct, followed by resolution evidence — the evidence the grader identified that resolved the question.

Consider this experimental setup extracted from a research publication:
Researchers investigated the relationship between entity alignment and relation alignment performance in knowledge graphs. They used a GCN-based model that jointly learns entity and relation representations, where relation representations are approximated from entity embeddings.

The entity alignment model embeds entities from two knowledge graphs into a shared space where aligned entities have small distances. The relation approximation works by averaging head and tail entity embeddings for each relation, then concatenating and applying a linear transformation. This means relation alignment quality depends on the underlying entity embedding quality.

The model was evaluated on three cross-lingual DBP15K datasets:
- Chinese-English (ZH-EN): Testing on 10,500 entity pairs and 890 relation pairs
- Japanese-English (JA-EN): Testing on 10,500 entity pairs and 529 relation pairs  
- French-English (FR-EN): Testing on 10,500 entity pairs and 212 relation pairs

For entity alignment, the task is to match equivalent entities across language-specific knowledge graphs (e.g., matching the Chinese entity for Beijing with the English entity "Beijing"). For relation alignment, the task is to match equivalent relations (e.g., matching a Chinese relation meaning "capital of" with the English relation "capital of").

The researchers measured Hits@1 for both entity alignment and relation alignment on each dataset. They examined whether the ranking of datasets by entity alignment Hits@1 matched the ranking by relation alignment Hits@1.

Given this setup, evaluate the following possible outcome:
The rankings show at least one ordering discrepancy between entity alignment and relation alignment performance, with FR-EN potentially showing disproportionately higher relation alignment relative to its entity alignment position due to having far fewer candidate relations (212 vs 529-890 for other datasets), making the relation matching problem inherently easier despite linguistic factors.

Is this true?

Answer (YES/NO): NO